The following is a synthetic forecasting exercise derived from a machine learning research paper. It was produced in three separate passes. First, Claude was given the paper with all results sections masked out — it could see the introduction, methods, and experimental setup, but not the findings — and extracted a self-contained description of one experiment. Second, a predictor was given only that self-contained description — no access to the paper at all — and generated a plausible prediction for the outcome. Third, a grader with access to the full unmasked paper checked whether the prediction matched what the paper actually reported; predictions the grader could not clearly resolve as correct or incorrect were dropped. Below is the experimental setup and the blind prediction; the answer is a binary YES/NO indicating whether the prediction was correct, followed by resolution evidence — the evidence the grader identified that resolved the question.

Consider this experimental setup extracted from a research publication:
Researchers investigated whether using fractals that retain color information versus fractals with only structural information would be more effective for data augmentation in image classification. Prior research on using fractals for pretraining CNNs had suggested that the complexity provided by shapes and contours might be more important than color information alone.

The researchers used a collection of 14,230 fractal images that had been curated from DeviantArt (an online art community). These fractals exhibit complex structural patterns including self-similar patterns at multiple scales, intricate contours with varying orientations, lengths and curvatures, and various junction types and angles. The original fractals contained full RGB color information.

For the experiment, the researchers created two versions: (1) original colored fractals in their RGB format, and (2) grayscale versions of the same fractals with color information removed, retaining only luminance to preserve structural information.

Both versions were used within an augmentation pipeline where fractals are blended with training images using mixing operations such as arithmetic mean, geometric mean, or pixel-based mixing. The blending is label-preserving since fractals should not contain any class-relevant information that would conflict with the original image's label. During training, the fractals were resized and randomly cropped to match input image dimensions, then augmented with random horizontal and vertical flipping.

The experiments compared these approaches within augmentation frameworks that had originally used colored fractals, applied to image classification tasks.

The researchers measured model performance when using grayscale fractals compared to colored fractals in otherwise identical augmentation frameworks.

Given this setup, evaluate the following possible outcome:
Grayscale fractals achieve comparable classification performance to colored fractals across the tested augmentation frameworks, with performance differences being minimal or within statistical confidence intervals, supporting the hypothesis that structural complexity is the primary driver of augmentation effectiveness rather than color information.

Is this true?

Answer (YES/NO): NO